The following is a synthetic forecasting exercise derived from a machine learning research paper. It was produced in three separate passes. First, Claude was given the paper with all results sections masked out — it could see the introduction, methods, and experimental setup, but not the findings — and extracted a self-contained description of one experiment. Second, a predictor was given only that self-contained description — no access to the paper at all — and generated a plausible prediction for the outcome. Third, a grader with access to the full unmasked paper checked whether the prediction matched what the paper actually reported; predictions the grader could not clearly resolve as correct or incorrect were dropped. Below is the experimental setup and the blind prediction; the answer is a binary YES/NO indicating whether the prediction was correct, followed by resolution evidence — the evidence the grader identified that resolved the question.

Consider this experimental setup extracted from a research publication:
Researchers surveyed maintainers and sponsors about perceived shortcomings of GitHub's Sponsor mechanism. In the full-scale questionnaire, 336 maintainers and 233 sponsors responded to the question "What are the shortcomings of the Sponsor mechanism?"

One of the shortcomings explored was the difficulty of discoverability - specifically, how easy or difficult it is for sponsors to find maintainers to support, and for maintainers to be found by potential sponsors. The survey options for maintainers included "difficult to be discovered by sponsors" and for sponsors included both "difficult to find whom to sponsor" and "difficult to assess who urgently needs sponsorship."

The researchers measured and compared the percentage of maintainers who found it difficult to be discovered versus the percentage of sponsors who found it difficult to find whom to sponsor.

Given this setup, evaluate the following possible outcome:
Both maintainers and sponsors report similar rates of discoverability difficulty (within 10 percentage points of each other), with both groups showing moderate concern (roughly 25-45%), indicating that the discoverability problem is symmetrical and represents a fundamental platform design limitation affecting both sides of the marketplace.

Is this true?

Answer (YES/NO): NO